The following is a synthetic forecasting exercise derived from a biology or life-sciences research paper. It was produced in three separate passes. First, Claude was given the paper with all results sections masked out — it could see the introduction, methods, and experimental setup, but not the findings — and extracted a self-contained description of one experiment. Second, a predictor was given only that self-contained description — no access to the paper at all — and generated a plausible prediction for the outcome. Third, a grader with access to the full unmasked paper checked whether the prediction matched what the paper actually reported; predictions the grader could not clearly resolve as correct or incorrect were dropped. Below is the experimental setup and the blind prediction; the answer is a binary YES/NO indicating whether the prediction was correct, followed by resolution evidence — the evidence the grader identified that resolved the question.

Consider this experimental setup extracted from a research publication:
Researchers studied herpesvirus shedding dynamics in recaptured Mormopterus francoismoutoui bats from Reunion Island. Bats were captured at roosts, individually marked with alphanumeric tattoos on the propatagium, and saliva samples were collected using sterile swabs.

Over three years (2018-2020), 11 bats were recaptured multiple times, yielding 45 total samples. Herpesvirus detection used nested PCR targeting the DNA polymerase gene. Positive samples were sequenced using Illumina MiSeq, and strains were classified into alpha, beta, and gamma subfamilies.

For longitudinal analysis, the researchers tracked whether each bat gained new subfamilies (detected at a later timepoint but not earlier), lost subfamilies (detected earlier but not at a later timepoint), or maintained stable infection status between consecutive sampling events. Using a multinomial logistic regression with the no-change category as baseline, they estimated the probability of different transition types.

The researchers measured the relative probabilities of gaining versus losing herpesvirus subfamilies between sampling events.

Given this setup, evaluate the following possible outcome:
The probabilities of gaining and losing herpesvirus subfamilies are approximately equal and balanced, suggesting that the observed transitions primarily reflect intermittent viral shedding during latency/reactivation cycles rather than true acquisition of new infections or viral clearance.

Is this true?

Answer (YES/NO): NO